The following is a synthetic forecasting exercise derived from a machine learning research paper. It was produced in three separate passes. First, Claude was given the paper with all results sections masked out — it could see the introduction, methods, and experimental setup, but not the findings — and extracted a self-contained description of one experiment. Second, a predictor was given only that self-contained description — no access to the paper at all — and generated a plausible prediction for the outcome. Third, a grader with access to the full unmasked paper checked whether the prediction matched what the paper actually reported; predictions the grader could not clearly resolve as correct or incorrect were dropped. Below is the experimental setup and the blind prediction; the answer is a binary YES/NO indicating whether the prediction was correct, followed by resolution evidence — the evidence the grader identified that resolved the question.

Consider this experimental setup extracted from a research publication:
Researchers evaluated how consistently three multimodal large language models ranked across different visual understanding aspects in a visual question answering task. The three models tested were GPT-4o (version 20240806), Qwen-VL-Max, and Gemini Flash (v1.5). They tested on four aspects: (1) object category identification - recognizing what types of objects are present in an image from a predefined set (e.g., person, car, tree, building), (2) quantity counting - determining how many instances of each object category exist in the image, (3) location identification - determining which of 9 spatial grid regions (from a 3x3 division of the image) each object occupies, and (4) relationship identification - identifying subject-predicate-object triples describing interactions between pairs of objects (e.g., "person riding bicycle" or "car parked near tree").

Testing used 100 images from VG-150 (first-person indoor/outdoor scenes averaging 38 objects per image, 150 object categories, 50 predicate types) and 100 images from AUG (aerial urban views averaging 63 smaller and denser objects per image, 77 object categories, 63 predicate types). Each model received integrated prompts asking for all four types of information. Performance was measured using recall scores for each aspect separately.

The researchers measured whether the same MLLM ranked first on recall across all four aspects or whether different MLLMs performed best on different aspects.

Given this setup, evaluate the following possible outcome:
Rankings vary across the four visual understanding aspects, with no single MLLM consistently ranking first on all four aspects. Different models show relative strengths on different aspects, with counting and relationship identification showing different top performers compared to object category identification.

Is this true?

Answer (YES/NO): NO